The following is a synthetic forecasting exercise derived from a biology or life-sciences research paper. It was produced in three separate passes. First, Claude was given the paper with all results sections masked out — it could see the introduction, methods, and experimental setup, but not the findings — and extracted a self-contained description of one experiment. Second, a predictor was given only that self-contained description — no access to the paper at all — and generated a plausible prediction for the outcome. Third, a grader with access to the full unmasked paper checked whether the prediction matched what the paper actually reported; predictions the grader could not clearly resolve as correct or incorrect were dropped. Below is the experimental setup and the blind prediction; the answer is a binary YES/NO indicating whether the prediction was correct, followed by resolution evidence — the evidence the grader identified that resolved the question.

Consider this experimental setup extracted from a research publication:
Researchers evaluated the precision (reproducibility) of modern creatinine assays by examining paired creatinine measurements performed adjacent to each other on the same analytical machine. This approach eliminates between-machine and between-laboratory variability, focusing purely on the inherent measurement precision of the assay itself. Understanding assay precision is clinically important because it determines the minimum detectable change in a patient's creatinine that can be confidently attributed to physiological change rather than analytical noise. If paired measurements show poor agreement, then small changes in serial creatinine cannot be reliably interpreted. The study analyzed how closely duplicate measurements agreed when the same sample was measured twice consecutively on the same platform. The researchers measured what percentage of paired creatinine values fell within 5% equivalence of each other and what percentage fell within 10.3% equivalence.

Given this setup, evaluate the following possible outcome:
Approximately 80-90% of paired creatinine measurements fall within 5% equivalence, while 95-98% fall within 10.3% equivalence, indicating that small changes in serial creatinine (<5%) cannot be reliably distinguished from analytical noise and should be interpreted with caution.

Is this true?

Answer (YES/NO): NO